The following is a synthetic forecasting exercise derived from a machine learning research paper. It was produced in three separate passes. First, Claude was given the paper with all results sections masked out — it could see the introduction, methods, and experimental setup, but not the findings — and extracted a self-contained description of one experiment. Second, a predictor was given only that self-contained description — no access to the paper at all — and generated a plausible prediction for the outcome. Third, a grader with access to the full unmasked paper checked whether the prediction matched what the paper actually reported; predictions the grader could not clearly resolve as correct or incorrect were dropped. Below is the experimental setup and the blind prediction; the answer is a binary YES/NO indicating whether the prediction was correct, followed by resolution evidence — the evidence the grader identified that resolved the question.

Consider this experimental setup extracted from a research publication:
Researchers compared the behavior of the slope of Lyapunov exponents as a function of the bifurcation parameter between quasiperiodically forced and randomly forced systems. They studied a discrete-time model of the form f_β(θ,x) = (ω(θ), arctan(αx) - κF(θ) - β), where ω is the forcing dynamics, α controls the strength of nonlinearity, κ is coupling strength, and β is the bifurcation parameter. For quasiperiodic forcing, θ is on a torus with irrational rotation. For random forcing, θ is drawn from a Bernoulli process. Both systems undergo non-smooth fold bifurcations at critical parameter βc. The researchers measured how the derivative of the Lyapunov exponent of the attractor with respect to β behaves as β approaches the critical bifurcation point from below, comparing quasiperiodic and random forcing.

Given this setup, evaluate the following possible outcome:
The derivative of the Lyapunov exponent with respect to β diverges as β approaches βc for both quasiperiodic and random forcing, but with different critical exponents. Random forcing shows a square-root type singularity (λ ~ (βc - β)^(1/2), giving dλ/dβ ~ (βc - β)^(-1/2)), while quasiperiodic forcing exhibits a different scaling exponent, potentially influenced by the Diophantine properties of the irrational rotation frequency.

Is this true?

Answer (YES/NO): NO